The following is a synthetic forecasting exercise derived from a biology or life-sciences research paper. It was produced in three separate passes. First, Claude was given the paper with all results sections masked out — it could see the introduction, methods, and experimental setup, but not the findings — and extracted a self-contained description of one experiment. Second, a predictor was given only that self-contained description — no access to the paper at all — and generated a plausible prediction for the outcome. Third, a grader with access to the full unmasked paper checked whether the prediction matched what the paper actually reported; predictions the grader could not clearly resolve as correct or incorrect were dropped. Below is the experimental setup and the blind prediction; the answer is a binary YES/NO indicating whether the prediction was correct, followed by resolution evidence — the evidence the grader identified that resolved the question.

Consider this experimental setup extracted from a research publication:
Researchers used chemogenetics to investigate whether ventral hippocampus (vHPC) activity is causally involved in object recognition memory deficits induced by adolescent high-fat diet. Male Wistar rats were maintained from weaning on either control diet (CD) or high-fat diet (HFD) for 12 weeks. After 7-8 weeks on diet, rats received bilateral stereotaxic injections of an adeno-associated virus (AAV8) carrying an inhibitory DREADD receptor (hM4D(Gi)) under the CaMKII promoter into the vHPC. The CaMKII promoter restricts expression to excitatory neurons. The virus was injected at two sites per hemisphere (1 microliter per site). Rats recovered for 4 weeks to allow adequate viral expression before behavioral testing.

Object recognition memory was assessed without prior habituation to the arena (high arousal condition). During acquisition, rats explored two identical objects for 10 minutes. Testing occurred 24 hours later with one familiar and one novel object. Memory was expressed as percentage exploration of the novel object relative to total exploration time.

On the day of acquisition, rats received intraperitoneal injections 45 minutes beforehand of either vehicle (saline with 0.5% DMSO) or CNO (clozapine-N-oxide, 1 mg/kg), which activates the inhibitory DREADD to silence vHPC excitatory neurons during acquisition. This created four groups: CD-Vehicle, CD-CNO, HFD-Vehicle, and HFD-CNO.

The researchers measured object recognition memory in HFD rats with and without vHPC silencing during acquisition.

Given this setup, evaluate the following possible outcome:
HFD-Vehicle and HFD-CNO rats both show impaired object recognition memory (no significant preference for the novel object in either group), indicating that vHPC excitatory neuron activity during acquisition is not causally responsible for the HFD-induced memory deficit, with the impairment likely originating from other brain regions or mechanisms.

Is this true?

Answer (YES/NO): NO